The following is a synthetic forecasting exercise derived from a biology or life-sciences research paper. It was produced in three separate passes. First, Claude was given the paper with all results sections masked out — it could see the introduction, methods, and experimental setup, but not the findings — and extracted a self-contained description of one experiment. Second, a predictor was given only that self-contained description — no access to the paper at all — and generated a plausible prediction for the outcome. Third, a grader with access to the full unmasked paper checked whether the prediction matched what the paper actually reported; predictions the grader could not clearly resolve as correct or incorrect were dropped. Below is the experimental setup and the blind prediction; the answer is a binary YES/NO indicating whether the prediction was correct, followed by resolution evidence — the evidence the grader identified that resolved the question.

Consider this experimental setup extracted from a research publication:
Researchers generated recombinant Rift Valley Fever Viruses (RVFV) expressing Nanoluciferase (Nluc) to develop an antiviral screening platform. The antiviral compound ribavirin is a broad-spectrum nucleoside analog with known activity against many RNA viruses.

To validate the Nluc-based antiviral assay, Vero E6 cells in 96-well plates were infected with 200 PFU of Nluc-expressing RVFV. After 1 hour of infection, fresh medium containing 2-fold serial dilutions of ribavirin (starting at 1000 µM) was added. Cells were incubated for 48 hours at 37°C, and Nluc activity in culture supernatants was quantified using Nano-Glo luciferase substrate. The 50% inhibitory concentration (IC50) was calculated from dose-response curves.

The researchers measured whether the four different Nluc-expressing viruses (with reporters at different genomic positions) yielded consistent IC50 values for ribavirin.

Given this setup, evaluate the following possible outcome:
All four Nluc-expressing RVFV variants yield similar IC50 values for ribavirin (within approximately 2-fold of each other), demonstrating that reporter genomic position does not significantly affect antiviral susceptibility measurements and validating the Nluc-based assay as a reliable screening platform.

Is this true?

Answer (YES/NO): NO